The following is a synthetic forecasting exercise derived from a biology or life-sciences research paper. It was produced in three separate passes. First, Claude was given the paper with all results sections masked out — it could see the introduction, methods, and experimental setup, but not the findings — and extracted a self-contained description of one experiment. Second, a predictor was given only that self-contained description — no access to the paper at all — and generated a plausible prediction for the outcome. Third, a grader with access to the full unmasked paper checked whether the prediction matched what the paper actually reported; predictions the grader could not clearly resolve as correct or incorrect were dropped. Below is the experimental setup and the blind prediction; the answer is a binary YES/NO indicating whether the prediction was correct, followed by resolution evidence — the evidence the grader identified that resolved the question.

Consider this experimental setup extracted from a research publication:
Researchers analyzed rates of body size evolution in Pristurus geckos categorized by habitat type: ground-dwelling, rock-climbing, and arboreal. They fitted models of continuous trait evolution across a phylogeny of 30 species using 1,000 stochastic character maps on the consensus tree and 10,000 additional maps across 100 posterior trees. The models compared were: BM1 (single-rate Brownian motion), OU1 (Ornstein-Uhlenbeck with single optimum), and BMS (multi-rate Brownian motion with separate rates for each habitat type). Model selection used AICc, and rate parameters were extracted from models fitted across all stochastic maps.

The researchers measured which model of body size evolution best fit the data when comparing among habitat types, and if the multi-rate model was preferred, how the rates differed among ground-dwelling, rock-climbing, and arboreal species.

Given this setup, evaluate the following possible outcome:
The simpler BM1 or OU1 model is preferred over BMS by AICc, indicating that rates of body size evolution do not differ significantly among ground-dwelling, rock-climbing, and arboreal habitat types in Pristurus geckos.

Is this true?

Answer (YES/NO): NO